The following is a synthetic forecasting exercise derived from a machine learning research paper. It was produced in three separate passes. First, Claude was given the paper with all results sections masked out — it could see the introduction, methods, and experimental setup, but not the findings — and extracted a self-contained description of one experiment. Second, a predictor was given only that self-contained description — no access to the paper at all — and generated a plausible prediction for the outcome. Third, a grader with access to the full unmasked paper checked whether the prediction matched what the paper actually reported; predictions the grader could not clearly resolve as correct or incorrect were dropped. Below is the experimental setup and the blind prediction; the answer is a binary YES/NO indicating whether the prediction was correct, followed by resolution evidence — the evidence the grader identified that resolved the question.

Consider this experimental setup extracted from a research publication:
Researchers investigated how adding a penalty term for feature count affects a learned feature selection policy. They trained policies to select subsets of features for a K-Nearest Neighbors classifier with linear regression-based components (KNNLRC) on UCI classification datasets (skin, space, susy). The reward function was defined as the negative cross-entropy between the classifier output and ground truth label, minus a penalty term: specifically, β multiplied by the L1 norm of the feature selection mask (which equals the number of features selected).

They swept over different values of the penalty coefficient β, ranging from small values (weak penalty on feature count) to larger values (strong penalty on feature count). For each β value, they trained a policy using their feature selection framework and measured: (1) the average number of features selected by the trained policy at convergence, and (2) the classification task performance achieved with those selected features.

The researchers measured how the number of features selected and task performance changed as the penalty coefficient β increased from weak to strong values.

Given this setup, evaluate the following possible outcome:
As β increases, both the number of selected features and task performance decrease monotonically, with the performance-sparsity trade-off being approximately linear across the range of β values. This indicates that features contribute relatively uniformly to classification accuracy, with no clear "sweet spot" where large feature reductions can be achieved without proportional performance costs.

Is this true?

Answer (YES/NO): NO